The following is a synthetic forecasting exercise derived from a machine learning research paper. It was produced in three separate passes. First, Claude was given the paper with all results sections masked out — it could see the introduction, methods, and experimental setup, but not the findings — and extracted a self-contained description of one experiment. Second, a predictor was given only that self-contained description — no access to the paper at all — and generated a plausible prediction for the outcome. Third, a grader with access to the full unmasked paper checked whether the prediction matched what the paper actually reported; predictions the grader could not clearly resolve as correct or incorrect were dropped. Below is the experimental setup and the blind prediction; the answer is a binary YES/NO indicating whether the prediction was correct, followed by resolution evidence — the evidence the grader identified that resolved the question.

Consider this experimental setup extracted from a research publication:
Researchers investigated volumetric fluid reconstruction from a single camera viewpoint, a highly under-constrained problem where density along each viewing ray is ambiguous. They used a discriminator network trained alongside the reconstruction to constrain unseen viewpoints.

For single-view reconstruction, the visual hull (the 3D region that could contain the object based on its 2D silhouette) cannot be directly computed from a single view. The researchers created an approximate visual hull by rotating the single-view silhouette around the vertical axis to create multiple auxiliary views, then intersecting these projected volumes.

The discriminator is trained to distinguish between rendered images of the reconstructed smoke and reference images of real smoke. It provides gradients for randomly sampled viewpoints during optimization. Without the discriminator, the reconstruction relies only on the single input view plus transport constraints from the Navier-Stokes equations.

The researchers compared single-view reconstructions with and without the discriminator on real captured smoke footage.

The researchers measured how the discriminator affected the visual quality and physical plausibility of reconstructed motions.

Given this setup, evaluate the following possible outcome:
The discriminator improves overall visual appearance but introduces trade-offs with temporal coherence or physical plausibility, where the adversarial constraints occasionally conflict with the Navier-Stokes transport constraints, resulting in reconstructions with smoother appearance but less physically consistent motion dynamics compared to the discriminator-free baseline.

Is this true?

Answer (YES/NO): NO